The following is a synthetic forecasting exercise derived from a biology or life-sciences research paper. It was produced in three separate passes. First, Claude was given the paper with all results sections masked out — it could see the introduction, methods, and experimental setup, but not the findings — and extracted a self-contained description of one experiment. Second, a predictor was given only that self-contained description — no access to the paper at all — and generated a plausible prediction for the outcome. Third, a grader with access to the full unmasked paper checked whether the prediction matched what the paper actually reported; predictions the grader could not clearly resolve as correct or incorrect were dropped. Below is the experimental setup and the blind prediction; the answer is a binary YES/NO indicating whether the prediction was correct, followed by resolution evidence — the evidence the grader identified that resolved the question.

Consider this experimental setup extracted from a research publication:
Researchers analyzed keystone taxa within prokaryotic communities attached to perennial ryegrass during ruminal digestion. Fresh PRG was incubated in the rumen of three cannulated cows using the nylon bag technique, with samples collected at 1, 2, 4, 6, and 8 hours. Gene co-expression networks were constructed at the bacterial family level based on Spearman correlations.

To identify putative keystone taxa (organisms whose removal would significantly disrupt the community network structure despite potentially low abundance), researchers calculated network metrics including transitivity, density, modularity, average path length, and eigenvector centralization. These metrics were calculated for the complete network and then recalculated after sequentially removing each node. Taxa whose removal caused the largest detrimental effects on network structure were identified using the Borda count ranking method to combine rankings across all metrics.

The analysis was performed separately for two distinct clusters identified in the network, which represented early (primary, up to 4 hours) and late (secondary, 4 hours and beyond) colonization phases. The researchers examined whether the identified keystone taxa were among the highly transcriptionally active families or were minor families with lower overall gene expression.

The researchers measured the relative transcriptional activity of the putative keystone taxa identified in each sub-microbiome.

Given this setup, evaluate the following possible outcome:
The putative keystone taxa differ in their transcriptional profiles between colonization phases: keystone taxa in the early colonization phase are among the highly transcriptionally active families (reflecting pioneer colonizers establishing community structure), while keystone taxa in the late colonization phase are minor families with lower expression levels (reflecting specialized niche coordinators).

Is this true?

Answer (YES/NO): NO